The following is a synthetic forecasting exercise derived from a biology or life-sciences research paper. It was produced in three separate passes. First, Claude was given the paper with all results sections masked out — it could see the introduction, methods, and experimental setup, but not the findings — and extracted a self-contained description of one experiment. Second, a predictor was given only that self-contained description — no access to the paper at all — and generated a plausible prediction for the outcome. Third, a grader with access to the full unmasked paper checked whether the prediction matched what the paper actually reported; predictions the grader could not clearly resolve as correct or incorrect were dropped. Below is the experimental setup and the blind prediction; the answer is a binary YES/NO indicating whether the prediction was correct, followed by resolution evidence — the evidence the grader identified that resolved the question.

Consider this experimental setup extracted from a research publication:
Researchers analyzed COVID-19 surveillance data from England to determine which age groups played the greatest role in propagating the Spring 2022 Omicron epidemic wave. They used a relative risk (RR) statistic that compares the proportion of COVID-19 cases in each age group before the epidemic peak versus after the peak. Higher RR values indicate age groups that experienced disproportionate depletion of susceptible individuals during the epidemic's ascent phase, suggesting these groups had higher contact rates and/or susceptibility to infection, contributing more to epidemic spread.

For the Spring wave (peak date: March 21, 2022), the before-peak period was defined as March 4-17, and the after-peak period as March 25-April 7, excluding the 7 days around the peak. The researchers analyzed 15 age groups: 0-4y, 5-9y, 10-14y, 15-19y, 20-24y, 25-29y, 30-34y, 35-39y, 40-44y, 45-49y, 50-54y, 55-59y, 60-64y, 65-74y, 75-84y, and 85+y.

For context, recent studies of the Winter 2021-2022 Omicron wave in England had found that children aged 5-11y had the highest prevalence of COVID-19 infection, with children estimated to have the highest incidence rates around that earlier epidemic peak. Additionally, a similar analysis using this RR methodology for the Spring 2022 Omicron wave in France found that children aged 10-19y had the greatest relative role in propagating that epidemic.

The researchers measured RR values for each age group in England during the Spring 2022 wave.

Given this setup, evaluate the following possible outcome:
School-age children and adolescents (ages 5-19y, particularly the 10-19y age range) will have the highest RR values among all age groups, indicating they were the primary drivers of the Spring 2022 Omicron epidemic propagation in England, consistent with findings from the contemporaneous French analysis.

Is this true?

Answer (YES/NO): NO